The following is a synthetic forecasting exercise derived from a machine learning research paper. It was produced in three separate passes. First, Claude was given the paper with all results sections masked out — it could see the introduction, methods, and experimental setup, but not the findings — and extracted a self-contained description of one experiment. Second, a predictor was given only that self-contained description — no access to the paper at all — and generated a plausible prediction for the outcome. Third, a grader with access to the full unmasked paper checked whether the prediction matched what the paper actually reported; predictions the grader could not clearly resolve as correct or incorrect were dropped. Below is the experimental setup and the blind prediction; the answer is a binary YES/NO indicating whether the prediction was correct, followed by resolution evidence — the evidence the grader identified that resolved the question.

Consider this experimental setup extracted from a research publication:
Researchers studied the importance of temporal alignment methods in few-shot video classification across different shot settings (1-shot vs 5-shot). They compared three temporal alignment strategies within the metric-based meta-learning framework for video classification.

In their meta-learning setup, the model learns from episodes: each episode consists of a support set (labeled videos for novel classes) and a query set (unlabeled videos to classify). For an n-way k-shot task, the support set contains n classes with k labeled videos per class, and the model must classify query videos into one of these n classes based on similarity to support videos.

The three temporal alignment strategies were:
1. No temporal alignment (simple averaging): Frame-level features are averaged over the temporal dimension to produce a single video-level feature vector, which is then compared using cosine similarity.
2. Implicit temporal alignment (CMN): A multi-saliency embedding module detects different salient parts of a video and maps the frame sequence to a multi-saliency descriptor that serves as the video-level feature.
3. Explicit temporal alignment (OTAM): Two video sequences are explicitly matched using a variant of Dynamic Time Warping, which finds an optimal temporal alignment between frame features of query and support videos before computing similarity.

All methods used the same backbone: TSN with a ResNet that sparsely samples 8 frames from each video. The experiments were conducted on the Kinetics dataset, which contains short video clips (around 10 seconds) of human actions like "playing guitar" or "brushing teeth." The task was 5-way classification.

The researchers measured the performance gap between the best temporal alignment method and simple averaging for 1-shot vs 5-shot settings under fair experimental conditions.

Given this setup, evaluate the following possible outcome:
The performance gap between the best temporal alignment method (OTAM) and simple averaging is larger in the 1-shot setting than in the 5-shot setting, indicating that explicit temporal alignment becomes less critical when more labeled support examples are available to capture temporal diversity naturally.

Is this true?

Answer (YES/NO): YES